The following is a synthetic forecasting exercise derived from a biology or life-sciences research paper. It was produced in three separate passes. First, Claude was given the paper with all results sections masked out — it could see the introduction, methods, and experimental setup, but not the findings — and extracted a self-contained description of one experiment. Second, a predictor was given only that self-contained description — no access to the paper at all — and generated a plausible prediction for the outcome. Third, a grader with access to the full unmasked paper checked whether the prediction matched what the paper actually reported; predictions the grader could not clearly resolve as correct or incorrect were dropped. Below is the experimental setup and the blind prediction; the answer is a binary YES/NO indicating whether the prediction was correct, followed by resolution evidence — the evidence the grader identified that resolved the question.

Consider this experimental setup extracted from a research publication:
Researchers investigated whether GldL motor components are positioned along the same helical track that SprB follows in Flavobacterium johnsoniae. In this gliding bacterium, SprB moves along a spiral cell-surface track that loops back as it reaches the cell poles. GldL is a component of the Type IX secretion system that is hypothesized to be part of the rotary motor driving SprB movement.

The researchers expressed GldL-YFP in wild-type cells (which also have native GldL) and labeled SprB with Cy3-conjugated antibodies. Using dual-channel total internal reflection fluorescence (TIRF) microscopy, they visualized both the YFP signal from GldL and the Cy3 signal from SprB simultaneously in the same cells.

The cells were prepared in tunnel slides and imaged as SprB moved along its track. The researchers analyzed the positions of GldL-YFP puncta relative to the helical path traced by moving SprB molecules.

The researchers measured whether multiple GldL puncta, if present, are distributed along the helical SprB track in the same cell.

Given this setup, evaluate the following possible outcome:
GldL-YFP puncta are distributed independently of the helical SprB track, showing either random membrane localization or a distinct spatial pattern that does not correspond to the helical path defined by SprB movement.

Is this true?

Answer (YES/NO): NO